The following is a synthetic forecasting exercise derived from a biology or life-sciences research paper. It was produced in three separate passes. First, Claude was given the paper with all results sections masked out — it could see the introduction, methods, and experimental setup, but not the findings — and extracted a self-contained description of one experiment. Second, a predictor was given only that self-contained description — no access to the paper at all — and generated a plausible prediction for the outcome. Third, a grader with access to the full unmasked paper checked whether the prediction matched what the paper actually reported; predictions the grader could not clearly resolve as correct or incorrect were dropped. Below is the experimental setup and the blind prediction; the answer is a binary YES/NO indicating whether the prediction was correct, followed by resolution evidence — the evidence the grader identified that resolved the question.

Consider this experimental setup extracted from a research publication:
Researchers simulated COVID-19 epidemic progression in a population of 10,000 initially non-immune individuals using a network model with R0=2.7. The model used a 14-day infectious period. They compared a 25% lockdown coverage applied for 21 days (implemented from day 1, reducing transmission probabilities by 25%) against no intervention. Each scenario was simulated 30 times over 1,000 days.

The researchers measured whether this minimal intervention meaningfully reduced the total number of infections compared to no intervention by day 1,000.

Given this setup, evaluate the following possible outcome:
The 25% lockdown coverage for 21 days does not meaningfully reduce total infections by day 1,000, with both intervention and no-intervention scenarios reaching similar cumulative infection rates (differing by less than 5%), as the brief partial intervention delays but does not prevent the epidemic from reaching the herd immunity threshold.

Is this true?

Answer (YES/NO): YES